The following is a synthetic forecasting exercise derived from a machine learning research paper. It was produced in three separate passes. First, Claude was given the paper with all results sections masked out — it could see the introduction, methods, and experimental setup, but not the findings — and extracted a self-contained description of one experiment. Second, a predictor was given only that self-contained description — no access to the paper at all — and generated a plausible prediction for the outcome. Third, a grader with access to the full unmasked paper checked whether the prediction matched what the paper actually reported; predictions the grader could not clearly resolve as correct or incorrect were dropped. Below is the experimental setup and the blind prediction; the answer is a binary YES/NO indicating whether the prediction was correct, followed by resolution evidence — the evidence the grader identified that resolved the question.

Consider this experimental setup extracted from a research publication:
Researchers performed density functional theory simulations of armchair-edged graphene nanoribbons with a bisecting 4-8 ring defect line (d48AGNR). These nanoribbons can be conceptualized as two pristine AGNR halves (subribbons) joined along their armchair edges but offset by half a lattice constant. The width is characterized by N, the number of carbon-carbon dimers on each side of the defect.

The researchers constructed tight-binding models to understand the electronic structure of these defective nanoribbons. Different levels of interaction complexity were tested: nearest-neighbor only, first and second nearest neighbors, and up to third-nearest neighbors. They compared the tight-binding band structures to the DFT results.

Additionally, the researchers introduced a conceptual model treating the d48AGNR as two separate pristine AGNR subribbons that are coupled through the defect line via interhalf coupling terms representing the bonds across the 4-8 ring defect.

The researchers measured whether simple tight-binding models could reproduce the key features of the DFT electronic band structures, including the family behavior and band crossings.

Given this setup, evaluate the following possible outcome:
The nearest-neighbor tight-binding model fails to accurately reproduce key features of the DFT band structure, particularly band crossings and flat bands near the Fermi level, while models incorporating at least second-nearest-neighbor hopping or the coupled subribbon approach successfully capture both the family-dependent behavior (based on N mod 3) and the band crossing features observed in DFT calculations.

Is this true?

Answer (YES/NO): NO